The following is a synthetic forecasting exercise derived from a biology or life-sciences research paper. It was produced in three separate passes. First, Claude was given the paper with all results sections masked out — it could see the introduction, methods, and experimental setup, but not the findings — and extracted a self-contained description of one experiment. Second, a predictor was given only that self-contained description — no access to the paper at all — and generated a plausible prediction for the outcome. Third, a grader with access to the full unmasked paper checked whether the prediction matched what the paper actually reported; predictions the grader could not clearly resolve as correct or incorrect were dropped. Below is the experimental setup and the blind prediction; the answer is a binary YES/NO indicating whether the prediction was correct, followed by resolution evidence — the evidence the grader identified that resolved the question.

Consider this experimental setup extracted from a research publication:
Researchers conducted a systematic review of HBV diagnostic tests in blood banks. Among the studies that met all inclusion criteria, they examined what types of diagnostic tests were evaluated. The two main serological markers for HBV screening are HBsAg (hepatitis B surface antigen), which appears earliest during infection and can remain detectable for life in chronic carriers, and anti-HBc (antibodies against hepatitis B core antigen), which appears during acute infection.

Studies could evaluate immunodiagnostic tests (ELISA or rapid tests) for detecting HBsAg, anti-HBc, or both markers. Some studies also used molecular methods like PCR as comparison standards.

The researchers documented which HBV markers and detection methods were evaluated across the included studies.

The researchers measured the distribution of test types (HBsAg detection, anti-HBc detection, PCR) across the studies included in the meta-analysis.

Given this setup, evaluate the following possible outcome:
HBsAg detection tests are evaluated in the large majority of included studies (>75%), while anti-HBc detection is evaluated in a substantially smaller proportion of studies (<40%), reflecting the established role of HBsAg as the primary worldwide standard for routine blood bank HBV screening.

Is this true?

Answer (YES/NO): YES